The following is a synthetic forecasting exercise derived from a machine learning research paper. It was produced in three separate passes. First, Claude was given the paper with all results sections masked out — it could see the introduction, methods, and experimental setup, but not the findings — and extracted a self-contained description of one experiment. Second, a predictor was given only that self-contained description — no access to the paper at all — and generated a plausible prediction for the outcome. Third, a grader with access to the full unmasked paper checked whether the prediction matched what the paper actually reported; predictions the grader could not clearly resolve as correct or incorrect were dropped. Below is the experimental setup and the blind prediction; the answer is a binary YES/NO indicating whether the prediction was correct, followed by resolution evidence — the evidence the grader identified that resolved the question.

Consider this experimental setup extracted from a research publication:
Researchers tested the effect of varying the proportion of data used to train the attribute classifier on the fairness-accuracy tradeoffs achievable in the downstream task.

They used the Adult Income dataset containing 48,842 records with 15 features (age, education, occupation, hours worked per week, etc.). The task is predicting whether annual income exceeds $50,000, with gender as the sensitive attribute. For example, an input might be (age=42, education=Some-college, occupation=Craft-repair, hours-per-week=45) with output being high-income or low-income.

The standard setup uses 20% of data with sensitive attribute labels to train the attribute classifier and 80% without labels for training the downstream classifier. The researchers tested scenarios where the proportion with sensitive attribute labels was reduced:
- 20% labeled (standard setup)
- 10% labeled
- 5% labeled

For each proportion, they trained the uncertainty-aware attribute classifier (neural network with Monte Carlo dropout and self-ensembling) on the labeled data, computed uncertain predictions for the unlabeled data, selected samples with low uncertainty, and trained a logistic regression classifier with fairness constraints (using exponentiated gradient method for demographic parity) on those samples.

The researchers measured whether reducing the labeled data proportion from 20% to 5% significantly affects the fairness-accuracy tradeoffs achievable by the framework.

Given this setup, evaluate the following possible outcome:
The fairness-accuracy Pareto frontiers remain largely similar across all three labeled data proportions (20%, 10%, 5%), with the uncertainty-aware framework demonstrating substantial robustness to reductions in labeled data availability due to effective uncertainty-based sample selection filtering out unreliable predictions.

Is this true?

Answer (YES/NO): YES